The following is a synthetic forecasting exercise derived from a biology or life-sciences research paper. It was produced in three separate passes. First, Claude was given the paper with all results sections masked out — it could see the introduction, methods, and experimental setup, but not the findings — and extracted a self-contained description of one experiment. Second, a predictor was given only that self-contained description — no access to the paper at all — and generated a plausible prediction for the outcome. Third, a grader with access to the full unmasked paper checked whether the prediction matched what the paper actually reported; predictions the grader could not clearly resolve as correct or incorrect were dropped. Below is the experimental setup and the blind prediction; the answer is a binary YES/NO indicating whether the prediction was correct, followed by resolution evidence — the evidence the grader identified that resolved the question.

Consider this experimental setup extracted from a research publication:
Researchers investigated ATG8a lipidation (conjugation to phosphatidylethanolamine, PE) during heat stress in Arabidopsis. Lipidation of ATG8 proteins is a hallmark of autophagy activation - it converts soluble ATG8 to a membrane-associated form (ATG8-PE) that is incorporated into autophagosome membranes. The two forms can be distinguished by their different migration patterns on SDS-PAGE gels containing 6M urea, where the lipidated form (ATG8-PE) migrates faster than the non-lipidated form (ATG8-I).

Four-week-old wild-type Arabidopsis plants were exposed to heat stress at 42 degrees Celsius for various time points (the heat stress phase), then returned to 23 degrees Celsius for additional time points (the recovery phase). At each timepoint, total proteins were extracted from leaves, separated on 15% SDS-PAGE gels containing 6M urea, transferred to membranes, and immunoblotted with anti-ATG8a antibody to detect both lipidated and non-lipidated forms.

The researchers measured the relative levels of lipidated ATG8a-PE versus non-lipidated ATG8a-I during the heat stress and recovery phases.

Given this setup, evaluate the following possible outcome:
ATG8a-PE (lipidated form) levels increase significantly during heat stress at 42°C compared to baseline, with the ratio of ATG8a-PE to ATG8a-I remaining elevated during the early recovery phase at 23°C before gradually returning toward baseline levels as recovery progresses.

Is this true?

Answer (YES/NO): NO